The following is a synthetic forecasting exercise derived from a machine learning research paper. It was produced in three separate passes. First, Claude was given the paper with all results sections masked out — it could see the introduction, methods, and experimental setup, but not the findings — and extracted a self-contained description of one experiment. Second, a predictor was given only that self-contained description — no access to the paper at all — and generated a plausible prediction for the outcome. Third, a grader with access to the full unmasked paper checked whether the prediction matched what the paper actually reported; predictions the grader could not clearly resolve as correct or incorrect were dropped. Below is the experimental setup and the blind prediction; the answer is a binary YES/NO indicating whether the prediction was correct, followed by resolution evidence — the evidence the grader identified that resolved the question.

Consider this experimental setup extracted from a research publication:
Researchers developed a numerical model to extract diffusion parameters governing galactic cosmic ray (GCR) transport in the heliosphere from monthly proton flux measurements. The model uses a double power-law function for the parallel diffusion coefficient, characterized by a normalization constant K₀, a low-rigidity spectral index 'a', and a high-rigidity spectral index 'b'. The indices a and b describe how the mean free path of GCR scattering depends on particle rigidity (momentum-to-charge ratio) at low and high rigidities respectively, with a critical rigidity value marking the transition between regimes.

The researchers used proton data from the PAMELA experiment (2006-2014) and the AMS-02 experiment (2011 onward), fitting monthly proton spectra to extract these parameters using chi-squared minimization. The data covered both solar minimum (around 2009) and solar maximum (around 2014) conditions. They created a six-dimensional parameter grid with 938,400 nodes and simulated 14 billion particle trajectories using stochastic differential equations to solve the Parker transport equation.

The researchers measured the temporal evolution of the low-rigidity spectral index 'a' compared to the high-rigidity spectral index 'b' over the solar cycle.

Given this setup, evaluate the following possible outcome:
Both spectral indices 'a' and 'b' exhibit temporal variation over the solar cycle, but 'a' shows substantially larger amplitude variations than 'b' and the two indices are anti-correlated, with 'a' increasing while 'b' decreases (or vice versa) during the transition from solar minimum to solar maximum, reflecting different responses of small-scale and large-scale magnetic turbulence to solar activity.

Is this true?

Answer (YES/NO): NO